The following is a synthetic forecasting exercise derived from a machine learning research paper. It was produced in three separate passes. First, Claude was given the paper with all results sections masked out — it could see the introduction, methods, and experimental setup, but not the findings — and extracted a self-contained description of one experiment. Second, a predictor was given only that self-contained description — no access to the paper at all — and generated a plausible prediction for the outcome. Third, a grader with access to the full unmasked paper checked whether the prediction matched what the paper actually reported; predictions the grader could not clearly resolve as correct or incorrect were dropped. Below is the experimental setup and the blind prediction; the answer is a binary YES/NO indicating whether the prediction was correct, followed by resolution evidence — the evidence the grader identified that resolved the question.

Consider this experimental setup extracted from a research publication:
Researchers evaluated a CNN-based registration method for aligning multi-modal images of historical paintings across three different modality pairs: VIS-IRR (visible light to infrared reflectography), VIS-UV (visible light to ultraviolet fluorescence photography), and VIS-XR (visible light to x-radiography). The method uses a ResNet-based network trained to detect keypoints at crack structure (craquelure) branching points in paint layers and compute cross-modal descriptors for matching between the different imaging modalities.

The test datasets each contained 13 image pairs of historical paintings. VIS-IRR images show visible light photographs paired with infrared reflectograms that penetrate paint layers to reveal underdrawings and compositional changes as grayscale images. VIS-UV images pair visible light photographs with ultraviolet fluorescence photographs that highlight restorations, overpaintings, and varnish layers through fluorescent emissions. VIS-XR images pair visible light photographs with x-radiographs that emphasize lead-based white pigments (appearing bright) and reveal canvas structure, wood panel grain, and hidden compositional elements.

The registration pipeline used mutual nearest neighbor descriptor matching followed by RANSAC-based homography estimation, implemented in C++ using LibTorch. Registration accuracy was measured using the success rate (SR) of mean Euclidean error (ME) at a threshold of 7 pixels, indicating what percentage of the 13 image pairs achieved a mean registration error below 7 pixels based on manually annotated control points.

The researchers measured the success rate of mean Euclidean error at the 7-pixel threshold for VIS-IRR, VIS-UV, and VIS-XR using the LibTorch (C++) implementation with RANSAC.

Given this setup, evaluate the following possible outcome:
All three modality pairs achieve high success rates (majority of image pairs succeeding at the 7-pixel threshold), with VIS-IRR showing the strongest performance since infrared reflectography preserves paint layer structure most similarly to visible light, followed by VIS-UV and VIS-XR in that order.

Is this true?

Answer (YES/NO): NO